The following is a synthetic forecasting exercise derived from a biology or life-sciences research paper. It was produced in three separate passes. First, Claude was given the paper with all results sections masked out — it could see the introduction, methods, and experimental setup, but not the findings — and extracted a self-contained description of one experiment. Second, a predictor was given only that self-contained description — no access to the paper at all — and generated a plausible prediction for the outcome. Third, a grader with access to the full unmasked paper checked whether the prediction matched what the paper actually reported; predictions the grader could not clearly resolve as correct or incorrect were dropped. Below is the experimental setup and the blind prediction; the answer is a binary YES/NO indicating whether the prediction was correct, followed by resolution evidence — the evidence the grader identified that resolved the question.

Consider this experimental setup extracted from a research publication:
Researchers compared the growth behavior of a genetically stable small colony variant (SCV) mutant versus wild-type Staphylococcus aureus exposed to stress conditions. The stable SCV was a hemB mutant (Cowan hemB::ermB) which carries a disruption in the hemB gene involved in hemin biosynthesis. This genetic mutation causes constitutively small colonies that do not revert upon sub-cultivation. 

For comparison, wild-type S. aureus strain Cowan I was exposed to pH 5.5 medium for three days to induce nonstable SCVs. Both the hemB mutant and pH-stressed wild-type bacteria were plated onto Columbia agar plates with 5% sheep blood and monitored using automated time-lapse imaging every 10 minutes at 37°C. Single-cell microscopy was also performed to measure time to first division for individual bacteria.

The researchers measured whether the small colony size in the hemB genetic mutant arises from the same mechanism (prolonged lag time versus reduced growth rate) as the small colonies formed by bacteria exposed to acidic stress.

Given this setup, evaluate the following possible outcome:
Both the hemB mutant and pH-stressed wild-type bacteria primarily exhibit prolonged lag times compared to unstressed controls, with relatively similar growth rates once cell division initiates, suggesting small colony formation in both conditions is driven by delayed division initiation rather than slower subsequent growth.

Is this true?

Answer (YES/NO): NO